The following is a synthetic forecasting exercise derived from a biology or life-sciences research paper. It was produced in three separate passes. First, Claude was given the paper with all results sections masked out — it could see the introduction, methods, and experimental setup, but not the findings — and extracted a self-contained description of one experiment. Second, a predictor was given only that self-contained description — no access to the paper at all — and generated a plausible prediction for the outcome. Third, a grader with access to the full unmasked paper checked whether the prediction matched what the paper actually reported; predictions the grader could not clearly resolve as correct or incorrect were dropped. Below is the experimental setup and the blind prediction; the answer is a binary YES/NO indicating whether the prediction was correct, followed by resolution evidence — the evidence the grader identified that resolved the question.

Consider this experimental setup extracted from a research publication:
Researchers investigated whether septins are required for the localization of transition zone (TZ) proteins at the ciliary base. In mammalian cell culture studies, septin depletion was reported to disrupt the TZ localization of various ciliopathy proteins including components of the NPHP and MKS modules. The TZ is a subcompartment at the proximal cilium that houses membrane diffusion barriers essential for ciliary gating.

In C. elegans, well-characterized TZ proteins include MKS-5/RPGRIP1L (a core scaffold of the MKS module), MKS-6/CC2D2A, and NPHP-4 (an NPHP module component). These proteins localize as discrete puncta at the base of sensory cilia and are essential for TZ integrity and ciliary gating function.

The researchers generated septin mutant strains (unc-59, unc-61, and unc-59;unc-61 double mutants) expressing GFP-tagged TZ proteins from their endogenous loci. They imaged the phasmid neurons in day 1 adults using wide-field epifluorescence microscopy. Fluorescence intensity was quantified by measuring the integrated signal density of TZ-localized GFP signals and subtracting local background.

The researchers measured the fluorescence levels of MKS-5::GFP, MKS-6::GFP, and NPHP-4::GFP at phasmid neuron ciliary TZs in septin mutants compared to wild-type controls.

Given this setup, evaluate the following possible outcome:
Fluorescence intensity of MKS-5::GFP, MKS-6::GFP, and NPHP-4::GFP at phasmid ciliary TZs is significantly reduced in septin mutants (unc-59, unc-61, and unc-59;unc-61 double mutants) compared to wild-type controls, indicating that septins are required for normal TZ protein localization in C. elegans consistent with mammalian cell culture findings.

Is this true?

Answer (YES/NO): NO